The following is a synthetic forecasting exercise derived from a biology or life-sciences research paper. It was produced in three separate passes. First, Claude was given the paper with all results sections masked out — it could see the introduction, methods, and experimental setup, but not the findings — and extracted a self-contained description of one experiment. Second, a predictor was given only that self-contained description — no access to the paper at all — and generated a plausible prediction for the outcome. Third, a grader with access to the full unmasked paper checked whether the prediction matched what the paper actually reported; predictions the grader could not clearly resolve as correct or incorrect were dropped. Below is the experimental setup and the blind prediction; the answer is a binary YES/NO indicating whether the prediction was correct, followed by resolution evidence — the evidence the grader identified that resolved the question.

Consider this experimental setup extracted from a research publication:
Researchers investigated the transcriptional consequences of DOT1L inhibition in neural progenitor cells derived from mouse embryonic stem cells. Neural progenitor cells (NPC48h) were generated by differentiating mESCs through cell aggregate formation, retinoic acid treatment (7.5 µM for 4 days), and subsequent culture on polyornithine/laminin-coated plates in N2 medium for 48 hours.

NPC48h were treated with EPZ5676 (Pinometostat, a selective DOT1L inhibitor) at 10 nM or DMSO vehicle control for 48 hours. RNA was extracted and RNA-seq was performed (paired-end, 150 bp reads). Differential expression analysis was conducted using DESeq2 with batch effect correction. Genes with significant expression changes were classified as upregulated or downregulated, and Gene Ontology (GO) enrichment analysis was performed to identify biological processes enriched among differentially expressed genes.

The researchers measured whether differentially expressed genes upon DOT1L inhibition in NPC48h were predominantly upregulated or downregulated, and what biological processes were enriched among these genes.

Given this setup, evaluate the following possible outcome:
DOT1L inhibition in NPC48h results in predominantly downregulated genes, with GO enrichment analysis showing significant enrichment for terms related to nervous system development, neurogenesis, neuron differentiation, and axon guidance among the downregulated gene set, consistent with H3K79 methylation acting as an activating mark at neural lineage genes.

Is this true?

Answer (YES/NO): NO